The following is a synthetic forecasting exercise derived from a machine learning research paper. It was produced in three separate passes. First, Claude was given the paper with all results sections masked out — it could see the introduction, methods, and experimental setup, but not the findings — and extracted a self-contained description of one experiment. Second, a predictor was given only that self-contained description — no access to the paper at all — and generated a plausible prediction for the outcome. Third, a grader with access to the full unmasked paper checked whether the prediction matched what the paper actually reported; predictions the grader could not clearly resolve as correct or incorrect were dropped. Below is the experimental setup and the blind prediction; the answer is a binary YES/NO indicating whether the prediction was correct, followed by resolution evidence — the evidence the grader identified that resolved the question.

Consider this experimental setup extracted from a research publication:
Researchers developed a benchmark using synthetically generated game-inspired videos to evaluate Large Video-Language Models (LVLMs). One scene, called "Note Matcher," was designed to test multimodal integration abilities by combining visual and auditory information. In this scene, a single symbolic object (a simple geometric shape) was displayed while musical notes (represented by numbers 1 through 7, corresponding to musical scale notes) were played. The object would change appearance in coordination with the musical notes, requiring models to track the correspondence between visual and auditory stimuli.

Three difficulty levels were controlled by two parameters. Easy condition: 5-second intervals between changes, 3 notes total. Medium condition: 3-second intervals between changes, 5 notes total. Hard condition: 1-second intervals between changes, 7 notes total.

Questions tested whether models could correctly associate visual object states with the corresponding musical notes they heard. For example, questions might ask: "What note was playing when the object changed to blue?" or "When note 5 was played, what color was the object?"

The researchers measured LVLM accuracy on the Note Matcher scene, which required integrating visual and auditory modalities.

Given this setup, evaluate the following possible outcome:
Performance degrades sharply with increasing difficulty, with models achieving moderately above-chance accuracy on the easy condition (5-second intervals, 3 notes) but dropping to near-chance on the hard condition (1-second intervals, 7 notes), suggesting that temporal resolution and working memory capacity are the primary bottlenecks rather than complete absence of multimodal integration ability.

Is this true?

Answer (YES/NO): NO